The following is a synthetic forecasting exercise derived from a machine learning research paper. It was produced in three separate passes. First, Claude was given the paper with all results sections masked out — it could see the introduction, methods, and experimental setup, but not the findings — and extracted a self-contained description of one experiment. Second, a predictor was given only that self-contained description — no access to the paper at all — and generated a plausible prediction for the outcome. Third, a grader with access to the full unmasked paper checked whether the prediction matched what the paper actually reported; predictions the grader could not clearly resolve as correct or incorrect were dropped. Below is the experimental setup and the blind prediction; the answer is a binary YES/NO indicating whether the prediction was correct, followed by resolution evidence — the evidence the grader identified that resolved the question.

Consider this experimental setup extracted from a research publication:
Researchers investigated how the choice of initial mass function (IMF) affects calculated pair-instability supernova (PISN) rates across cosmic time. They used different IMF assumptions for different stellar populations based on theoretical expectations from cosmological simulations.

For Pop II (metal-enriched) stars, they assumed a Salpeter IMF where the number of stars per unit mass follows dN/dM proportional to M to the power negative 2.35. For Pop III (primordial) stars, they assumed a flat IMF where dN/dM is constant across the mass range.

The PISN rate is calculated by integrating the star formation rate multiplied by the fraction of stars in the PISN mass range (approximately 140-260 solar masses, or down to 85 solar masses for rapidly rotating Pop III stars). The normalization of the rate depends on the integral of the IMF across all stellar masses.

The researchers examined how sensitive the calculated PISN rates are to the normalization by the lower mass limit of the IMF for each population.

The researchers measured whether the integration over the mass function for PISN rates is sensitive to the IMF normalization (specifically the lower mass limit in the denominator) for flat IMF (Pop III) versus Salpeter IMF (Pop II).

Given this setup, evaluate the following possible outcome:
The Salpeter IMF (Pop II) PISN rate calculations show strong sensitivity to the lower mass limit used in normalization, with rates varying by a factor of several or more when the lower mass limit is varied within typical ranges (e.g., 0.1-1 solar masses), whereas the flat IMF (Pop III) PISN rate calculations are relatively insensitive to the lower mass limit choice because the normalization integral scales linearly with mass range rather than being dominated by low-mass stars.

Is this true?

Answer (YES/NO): YES